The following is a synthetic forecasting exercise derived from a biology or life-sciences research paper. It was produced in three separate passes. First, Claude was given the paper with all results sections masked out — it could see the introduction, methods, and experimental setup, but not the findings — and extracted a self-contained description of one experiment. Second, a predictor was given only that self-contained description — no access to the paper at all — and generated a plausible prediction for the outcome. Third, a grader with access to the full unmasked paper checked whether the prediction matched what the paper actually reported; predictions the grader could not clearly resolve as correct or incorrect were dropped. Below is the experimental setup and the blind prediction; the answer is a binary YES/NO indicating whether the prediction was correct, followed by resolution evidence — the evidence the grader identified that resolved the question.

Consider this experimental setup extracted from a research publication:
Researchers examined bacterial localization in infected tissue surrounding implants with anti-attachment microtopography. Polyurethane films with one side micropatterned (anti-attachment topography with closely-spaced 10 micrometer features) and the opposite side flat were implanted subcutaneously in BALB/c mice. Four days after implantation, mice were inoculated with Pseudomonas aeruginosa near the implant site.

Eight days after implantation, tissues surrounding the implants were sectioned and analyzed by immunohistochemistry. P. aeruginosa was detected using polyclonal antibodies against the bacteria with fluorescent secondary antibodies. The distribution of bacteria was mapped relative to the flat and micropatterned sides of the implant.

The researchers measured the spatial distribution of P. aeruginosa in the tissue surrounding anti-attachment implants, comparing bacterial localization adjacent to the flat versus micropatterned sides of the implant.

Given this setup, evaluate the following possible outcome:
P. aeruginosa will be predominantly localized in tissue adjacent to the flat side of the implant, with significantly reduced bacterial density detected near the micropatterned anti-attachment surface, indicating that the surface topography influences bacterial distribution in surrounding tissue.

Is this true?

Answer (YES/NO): YES